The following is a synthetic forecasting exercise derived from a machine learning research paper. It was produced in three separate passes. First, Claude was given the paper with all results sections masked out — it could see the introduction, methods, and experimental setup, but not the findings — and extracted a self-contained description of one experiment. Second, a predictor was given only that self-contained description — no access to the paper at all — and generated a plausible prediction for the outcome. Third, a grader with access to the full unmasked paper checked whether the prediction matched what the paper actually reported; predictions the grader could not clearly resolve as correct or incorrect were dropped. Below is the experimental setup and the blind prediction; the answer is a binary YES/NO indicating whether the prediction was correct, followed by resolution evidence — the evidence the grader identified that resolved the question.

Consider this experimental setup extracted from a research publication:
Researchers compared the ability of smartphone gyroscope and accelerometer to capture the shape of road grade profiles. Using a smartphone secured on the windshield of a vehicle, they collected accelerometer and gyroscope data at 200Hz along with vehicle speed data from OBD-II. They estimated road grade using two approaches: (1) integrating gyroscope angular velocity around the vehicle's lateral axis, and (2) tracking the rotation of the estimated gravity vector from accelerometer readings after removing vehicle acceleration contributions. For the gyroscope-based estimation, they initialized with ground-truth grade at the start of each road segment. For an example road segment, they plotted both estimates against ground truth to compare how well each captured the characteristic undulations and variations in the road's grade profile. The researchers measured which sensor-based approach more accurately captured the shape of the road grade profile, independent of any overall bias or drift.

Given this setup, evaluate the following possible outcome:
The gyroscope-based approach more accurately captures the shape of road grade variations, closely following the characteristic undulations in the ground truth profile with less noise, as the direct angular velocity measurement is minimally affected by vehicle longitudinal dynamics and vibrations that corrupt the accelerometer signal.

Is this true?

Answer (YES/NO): YES